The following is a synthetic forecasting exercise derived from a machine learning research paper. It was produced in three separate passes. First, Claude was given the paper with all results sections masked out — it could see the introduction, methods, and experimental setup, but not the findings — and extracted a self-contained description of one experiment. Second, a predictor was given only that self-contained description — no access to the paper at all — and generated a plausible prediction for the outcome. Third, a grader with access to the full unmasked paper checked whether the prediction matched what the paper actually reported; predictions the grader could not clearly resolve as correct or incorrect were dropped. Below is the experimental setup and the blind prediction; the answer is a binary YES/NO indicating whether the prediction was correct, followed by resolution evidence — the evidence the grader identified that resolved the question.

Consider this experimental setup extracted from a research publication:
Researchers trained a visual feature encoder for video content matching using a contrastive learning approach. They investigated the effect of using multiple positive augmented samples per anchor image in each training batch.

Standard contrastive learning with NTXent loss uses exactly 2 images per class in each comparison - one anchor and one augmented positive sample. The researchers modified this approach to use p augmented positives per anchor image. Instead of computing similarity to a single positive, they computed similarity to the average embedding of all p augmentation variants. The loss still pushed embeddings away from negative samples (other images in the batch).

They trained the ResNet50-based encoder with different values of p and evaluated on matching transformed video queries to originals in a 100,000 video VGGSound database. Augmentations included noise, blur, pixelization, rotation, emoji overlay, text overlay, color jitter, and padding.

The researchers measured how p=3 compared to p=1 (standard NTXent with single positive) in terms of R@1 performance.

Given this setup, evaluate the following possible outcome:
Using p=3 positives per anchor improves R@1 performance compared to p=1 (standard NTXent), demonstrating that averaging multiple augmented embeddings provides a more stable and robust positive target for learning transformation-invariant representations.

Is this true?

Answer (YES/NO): YES